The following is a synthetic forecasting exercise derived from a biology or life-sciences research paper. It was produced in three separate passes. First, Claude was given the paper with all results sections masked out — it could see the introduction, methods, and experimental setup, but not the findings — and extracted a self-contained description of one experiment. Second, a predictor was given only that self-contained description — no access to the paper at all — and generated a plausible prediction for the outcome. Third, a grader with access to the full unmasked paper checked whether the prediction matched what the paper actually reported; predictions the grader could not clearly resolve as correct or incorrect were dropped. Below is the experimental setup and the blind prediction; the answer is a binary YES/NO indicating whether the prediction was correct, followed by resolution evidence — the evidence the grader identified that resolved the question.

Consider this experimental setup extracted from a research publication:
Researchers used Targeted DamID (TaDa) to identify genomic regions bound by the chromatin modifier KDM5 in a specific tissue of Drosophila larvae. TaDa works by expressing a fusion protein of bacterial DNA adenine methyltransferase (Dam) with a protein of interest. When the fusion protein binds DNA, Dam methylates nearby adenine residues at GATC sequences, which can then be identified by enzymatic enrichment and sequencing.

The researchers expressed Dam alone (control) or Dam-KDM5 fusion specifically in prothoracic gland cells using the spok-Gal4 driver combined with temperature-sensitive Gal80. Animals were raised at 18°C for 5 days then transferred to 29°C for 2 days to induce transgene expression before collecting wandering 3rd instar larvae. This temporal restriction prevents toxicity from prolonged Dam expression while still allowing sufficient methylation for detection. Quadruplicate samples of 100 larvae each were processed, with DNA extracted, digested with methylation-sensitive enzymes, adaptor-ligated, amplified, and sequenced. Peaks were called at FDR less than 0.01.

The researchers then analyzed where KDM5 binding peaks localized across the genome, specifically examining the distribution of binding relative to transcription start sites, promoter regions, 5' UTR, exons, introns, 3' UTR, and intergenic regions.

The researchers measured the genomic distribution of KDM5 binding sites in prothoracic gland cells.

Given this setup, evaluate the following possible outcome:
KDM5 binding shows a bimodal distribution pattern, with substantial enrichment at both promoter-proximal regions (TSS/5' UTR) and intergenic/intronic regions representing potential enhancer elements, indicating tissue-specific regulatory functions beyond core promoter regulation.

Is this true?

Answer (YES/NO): NO